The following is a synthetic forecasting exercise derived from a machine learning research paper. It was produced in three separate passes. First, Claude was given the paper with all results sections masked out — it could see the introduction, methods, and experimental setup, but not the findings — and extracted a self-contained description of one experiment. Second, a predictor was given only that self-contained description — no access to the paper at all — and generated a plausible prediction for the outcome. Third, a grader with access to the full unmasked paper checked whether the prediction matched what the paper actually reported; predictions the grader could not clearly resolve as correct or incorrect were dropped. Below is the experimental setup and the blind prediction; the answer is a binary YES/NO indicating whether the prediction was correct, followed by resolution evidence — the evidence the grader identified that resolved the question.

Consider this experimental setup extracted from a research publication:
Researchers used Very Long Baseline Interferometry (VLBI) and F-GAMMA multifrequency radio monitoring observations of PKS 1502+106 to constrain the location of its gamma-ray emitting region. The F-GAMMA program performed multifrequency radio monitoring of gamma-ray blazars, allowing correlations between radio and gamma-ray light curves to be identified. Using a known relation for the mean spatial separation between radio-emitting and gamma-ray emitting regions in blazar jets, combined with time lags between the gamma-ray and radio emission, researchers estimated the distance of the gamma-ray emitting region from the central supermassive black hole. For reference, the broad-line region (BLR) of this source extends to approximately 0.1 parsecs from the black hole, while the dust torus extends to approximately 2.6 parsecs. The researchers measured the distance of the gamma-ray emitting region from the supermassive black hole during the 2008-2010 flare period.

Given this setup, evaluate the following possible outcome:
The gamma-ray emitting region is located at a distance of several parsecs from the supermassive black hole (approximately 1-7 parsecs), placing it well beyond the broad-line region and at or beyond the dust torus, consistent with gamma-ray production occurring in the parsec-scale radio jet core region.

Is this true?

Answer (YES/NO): NO